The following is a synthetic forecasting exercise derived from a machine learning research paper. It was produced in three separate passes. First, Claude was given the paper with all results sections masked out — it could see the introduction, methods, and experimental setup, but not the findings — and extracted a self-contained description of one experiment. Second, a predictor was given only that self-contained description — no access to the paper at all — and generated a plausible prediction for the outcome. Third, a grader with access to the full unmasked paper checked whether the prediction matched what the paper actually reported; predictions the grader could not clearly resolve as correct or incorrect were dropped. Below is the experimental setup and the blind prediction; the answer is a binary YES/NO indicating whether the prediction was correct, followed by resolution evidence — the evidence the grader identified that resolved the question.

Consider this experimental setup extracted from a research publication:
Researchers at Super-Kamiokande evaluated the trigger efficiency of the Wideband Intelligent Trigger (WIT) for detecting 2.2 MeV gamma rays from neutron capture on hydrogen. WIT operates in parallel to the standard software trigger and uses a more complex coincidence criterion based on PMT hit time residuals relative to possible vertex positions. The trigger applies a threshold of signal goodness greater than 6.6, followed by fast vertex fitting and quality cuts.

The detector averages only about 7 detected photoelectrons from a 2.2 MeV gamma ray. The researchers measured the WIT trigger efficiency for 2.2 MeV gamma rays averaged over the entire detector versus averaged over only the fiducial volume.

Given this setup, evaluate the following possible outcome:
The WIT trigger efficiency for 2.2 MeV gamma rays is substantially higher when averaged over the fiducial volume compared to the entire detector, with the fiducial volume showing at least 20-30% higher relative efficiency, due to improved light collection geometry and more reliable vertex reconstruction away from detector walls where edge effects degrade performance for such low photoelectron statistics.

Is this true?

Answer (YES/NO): YES